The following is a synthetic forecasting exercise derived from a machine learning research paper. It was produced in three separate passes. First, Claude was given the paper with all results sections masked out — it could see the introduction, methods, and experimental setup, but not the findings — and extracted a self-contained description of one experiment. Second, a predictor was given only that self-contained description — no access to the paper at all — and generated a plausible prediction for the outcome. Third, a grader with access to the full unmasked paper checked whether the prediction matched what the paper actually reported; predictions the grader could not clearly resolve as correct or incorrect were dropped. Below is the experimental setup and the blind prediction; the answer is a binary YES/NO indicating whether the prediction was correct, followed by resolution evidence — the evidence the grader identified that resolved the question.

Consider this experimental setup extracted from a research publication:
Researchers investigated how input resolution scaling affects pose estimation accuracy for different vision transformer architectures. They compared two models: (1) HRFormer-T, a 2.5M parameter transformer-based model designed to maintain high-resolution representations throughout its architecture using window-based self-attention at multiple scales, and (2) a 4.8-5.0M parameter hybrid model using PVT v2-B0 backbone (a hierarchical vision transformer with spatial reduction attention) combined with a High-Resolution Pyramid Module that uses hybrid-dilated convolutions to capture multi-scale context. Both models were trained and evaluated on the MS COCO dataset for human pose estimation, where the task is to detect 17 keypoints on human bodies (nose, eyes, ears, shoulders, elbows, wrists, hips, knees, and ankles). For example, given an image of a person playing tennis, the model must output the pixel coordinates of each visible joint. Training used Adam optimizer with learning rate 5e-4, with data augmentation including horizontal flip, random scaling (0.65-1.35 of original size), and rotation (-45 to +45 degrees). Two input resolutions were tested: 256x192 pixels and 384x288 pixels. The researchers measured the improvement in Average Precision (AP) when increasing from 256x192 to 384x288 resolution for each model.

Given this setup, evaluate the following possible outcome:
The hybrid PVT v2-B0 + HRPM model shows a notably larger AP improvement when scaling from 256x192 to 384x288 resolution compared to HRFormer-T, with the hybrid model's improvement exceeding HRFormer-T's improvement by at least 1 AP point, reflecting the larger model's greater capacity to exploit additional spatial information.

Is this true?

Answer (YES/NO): YES